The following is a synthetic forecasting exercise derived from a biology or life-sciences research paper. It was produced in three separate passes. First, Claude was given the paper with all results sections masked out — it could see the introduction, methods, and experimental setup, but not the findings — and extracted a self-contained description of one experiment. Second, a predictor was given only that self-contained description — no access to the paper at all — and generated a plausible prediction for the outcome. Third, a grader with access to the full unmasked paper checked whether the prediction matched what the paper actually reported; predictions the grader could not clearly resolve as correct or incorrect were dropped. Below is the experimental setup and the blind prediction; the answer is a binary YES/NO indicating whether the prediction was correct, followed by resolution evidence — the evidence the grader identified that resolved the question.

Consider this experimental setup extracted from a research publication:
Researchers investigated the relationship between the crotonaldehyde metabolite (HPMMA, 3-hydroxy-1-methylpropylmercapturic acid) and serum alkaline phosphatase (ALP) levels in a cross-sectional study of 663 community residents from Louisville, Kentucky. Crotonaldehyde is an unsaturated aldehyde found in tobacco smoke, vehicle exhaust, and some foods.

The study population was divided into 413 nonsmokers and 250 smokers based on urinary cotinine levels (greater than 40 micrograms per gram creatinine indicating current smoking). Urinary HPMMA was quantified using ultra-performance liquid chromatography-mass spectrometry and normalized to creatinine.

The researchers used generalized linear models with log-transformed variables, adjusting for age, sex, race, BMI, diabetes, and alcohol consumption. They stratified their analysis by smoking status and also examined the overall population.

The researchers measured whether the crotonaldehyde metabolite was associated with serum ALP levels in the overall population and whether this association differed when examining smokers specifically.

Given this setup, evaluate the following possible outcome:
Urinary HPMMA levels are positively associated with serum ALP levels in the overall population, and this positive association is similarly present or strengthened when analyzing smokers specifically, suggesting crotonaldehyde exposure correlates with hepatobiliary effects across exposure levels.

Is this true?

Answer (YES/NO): NO